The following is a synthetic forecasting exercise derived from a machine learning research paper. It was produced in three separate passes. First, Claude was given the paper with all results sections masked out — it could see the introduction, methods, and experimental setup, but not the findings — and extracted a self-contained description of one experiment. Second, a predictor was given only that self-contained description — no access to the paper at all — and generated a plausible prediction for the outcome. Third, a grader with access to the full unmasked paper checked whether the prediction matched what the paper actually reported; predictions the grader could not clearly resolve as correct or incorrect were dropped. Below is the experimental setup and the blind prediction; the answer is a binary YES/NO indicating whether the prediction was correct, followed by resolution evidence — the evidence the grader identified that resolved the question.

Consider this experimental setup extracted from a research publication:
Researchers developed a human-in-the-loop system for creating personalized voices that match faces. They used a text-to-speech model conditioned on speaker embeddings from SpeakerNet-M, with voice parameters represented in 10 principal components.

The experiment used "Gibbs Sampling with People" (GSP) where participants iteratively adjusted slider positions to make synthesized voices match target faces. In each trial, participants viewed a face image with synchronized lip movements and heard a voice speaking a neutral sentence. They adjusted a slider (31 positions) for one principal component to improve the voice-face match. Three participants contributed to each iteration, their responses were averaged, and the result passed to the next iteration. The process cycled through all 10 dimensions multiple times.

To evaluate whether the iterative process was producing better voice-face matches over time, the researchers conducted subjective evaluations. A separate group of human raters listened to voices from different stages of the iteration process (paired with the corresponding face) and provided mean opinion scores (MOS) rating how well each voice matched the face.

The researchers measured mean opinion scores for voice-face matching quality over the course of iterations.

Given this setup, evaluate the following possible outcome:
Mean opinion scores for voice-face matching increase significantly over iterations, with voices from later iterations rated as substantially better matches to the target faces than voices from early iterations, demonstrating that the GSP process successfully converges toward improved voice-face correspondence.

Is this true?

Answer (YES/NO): YES